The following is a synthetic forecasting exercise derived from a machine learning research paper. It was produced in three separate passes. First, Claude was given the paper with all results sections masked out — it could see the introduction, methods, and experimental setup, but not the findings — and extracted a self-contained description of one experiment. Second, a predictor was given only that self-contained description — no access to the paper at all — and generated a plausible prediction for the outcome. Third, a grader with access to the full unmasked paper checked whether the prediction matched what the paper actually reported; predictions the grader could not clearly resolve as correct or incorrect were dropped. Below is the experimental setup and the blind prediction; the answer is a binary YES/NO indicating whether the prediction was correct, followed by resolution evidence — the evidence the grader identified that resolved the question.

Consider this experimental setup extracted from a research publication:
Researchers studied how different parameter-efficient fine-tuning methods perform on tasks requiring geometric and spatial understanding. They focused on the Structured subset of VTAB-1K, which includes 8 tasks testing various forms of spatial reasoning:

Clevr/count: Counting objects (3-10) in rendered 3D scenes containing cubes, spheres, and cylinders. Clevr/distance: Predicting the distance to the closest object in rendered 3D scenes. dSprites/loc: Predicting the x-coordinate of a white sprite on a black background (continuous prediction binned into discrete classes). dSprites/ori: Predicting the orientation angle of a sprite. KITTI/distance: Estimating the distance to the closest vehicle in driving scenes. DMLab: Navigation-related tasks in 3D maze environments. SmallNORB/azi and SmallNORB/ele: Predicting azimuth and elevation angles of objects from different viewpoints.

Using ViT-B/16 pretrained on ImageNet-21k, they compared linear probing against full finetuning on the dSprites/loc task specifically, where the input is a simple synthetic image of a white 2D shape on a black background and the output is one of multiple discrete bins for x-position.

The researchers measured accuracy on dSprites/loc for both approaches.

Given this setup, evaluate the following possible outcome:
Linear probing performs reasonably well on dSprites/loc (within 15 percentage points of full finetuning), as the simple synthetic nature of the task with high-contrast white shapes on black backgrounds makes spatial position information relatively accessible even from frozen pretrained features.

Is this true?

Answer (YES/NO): NO